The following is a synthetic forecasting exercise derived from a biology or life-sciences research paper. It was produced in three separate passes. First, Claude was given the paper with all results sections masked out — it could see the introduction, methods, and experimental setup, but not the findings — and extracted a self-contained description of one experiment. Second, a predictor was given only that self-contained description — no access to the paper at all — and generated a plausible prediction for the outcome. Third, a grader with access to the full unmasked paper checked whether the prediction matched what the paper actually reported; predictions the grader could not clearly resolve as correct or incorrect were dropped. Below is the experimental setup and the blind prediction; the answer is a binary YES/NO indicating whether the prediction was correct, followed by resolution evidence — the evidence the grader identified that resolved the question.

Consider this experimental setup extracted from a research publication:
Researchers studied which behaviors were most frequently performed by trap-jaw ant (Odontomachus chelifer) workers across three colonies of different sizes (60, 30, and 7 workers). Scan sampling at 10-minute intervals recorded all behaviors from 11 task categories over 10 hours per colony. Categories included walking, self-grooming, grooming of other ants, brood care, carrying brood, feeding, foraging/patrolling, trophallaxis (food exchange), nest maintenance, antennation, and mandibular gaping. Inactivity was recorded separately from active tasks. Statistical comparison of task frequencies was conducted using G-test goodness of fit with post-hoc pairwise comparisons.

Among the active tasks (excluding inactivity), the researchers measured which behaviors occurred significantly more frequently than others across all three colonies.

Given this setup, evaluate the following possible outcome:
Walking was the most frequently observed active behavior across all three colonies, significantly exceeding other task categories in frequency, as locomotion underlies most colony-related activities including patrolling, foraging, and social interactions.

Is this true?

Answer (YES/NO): NO